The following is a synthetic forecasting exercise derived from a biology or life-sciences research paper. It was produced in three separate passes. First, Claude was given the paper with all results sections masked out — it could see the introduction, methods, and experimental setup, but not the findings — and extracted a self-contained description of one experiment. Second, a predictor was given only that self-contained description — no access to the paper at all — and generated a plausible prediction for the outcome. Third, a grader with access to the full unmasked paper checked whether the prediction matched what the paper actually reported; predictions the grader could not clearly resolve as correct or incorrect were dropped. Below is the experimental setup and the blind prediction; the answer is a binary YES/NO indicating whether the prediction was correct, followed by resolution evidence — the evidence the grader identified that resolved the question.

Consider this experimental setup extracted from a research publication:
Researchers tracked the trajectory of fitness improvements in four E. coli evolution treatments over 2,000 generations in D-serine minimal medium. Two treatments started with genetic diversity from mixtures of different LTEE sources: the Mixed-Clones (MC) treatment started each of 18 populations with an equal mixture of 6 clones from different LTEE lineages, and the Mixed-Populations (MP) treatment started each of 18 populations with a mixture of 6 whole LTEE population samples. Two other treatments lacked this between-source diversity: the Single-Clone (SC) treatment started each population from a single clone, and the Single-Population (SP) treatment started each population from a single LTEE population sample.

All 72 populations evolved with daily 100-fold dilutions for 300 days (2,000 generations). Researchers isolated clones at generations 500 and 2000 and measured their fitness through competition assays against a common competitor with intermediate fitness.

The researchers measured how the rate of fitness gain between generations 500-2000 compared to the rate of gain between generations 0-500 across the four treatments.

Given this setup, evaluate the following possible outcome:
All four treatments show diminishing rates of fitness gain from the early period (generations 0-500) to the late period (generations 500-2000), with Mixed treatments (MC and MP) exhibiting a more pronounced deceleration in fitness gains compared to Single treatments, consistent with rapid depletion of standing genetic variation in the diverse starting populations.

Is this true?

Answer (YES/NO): NO